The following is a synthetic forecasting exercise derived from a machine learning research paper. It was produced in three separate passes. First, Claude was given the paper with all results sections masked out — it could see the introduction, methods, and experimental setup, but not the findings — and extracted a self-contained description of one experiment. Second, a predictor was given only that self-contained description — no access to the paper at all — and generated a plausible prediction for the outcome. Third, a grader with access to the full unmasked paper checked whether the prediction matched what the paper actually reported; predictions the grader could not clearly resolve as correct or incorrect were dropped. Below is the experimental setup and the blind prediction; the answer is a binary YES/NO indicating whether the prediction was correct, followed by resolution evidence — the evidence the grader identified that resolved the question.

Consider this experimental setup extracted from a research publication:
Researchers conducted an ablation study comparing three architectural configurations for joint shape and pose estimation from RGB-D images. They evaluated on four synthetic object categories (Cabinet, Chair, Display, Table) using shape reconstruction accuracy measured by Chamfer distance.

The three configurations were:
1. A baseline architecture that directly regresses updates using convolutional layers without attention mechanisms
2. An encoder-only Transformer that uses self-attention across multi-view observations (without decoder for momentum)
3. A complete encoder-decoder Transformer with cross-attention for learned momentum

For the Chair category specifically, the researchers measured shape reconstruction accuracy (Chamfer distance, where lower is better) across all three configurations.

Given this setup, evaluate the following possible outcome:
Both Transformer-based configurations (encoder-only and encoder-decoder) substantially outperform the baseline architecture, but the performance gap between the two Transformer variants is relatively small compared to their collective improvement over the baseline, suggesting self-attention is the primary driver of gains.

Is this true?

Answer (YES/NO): YES